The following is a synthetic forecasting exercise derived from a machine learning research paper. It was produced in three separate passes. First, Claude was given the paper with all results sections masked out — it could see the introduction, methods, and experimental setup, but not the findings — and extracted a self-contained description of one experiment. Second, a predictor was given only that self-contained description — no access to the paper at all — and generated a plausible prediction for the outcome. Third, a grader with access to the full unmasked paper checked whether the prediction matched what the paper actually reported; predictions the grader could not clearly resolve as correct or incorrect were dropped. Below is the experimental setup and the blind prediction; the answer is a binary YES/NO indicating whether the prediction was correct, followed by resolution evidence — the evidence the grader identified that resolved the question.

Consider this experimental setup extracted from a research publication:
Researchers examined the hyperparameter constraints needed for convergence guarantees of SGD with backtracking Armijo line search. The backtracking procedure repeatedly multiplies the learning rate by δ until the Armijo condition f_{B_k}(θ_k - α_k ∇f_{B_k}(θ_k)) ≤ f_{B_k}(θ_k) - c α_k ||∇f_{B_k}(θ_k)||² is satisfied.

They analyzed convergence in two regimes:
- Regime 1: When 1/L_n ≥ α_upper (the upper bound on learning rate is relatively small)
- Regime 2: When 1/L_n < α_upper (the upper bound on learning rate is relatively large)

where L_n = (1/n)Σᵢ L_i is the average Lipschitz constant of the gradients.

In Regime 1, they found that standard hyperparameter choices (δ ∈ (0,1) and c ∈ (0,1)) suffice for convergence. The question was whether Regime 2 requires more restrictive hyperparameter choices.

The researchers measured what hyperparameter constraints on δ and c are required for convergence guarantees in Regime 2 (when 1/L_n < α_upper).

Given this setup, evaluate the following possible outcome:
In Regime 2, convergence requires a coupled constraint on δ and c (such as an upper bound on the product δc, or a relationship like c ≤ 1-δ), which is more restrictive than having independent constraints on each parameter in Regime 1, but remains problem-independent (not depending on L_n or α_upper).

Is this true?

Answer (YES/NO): YES